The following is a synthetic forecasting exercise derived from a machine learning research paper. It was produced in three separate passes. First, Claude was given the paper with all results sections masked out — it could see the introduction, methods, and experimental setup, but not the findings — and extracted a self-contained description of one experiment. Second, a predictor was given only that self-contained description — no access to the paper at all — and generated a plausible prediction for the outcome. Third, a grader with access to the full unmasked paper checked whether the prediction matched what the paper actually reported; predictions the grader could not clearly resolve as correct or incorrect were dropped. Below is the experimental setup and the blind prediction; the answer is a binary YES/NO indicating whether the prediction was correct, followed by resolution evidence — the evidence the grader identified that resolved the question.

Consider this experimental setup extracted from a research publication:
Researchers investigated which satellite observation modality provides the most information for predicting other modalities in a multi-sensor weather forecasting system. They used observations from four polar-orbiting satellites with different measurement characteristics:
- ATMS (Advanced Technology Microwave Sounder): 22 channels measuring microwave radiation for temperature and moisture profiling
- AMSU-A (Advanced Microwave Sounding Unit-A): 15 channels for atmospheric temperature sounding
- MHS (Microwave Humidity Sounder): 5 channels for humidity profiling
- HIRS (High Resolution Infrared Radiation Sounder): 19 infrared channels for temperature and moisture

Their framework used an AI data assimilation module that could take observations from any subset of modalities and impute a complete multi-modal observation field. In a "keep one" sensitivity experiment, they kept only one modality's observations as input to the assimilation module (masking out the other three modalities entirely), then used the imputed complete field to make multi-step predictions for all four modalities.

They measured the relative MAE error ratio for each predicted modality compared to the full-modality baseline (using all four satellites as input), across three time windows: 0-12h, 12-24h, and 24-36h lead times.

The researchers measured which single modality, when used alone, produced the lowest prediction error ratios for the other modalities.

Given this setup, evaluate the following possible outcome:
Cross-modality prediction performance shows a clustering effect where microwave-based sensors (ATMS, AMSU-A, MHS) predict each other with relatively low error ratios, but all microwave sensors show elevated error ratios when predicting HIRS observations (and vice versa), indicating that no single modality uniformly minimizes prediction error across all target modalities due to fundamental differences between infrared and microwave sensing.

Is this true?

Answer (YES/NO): NO